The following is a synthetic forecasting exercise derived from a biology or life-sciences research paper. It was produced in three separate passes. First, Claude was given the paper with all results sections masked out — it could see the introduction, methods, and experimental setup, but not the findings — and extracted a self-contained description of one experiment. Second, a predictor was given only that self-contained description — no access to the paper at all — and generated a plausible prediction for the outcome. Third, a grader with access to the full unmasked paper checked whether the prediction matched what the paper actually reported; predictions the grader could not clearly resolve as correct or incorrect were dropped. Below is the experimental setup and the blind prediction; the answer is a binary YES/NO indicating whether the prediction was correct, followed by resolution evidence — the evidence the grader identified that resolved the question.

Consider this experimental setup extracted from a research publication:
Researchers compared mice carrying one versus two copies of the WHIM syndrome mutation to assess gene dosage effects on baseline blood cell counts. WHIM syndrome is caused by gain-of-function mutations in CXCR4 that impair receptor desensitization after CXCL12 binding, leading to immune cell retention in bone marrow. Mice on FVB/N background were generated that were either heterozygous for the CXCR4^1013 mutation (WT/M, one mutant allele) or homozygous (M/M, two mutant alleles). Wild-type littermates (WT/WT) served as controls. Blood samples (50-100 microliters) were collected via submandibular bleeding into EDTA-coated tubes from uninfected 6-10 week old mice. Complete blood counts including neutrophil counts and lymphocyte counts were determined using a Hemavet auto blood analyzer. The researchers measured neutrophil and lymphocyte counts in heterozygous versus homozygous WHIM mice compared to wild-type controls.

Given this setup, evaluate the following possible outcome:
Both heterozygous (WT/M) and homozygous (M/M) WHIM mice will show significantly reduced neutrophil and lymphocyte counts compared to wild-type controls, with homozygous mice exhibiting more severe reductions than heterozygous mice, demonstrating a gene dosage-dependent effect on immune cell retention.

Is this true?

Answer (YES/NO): NO